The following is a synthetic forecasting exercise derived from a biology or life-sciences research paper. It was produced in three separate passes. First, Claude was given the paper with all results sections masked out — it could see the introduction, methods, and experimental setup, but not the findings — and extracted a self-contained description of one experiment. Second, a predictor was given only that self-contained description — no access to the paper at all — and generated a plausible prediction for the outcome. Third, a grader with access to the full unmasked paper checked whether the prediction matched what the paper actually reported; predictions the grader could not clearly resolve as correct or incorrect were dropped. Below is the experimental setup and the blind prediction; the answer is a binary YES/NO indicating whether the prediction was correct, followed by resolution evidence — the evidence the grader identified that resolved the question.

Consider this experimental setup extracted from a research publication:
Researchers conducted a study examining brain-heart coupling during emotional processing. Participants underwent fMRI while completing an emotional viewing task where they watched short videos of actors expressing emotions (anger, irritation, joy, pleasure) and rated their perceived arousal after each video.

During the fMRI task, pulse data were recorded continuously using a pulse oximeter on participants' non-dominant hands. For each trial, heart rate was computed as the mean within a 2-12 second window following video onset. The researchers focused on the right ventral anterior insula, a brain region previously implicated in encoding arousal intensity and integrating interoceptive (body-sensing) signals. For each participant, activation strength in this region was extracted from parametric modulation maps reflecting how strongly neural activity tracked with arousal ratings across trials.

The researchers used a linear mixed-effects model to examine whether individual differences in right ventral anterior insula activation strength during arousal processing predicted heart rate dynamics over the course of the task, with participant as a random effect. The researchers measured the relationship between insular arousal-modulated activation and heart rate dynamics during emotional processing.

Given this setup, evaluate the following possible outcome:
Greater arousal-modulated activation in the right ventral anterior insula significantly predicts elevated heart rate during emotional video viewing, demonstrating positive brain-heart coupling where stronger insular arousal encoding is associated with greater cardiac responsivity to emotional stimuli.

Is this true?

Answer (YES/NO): NO